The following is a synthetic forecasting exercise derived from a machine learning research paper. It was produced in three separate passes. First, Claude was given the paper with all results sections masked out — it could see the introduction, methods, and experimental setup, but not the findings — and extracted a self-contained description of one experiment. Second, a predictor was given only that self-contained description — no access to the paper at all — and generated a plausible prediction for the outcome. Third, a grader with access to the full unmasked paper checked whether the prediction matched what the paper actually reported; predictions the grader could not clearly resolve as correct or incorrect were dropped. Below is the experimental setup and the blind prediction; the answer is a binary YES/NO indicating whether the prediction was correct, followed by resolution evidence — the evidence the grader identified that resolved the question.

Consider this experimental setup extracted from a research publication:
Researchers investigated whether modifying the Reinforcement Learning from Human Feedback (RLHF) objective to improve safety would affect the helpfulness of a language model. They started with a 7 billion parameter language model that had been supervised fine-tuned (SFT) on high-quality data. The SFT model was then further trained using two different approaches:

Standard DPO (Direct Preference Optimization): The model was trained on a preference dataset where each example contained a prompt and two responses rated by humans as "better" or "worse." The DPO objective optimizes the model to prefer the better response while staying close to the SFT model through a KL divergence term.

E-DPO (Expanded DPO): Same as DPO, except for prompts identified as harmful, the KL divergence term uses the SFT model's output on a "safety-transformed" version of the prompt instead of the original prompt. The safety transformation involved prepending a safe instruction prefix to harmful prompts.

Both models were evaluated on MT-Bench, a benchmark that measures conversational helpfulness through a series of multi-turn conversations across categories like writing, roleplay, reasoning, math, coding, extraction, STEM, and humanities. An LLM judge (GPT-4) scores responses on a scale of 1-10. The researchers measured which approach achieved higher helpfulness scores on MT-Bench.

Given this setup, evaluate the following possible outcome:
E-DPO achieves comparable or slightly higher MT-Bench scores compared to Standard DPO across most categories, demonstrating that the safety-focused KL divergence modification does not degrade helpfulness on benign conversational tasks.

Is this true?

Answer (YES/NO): NO